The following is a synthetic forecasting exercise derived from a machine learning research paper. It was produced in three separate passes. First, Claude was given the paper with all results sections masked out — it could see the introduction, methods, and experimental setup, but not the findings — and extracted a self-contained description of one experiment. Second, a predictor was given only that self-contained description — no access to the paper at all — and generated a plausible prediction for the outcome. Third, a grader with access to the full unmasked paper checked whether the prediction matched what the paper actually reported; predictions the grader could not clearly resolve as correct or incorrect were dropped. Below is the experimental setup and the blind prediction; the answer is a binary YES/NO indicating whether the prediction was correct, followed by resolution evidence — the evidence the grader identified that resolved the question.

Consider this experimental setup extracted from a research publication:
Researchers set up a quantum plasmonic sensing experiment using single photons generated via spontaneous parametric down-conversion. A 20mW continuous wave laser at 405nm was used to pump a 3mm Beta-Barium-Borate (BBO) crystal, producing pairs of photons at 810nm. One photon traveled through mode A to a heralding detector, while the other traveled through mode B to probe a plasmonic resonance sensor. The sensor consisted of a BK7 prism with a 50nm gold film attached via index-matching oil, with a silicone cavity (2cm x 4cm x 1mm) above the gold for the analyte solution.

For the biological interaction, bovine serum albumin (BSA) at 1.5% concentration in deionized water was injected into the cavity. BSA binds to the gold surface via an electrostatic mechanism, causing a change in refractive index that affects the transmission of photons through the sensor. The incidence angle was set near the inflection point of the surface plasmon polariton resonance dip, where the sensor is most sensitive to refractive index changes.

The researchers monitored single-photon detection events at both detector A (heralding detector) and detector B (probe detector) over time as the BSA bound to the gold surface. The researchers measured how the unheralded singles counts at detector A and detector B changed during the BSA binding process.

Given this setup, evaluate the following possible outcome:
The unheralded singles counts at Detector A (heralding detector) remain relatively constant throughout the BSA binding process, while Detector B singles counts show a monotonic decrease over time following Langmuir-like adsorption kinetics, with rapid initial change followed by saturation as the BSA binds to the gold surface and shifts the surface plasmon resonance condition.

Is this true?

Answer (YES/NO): NO